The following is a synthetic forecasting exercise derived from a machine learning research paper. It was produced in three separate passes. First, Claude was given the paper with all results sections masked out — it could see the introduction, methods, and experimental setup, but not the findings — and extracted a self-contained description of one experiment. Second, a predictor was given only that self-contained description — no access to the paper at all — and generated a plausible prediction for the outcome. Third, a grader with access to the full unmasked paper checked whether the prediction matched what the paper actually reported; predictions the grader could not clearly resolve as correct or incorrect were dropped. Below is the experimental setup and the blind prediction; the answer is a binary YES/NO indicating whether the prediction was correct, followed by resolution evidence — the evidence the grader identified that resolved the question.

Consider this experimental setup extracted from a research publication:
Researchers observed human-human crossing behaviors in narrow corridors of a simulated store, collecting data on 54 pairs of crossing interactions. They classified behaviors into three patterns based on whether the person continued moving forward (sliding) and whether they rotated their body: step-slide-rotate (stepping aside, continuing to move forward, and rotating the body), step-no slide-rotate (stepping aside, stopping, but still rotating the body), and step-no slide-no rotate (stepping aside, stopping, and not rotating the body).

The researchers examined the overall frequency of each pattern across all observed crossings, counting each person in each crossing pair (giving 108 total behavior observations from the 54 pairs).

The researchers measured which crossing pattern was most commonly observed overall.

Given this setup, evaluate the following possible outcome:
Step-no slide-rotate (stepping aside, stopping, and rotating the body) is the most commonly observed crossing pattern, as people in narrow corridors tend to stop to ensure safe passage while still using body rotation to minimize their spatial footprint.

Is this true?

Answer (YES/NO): NO